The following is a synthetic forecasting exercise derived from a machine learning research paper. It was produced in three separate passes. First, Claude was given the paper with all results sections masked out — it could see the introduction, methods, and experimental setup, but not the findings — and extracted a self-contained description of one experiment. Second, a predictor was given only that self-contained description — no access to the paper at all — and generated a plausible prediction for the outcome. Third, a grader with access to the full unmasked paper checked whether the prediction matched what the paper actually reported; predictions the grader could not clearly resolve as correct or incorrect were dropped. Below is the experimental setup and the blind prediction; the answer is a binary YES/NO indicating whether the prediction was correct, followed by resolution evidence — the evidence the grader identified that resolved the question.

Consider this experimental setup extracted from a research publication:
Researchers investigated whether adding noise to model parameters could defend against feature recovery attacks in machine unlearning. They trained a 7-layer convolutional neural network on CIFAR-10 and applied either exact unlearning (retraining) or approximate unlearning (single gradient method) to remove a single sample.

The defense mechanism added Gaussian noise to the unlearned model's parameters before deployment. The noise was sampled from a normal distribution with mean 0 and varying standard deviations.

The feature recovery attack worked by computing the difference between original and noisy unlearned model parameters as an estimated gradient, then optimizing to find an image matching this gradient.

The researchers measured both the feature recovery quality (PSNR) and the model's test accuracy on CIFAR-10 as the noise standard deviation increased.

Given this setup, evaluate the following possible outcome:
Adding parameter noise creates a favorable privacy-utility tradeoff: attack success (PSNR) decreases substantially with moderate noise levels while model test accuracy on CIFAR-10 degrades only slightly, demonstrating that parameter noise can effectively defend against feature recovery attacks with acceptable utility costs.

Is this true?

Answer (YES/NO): NO